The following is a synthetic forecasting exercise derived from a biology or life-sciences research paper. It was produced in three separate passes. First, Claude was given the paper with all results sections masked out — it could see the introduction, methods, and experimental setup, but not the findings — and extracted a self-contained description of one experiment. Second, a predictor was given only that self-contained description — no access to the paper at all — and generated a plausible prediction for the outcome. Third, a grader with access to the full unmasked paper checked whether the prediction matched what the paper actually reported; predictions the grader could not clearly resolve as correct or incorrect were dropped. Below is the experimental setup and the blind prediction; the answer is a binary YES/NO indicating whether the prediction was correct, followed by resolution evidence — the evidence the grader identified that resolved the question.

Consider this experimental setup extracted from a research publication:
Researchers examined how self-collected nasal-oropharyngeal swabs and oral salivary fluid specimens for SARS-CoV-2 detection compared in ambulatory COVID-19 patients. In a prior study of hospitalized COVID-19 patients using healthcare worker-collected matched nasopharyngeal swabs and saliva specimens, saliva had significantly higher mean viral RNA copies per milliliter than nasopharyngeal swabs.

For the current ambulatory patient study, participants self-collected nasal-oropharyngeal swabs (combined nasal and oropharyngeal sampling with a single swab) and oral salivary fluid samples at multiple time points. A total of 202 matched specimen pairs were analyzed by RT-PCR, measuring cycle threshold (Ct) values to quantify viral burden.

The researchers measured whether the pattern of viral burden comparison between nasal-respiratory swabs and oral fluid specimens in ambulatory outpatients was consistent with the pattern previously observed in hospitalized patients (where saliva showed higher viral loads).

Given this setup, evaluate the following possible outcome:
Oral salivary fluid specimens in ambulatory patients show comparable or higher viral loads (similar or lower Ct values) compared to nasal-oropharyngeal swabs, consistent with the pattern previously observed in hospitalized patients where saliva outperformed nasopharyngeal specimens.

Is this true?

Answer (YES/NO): NO